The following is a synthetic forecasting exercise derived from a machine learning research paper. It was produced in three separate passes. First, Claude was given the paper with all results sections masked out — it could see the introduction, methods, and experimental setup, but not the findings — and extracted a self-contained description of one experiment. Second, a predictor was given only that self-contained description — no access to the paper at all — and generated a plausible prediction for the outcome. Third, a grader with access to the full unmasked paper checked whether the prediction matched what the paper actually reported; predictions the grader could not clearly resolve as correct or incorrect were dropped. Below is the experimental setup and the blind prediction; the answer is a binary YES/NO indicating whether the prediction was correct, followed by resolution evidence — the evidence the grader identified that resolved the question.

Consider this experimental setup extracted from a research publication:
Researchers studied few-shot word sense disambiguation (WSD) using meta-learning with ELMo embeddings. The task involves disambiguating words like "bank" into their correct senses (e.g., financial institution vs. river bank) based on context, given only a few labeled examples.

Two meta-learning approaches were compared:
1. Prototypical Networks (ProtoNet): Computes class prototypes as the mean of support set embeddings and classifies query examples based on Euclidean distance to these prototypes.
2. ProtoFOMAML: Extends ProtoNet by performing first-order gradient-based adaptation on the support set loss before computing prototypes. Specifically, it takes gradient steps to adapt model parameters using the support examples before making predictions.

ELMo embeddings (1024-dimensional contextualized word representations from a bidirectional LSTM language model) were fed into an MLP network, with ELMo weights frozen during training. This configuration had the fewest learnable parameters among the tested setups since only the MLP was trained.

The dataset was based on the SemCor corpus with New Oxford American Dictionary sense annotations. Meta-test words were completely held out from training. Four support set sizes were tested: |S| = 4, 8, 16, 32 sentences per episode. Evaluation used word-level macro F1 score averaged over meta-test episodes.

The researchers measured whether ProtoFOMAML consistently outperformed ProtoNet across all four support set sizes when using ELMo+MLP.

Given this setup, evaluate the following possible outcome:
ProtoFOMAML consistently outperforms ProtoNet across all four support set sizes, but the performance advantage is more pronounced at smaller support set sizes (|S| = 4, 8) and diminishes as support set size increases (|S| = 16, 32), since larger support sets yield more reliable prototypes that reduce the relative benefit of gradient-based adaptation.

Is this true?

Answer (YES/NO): NO